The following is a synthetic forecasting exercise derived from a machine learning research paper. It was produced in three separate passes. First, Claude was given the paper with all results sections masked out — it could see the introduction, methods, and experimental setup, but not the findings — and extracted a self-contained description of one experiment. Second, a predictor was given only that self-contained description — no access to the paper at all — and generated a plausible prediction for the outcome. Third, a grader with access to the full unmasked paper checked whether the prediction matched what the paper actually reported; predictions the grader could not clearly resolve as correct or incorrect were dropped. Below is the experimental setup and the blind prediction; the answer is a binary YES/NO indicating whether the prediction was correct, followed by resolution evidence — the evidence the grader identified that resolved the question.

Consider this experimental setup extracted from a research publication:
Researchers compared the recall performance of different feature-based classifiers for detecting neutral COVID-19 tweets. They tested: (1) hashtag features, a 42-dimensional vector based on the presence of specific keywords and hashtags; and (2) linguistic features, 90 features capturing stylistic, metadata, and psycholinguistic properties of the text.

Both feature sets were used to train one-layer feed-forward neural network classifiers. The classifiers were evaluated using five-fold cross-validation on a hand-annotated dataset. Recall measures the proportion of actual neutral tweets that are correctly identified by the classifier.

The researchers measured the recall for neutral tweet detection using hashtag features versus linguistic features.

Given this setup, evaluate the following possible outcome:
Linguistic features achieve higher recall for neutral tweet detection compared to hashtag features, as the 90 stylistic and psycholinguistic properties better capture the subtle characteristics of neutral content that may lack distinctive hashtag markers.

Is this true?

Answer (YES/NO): NO